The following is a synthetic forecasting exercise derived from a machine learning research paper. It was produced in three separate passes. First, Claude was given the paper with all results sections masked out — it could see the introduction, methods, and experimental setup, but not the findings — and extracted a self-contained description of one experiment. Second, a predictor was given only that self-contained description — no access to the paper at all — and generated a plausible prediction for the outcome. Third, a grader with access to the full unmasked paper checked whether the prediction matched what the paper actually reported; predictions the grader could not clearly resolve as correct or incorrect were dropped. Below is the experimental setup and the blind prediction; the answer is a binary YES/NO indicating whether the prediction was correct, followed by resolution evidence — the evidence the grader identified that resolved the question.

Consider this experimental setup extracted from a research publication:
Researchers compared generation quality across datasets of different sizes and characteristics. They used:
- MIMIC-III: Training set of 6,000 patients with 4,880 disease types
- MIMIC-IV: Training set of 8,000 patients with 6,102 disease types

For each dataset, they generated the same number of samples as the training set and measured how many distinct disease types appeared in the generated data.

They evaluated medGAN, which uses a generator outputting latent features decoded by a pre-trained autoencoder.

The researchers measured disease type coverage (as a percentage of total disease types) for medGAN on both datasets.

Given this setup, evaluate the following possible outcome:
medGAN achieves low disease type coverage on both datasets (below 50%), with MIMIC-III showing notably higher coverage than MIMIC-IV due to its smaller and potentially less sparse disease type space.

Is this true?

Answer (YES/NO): NO